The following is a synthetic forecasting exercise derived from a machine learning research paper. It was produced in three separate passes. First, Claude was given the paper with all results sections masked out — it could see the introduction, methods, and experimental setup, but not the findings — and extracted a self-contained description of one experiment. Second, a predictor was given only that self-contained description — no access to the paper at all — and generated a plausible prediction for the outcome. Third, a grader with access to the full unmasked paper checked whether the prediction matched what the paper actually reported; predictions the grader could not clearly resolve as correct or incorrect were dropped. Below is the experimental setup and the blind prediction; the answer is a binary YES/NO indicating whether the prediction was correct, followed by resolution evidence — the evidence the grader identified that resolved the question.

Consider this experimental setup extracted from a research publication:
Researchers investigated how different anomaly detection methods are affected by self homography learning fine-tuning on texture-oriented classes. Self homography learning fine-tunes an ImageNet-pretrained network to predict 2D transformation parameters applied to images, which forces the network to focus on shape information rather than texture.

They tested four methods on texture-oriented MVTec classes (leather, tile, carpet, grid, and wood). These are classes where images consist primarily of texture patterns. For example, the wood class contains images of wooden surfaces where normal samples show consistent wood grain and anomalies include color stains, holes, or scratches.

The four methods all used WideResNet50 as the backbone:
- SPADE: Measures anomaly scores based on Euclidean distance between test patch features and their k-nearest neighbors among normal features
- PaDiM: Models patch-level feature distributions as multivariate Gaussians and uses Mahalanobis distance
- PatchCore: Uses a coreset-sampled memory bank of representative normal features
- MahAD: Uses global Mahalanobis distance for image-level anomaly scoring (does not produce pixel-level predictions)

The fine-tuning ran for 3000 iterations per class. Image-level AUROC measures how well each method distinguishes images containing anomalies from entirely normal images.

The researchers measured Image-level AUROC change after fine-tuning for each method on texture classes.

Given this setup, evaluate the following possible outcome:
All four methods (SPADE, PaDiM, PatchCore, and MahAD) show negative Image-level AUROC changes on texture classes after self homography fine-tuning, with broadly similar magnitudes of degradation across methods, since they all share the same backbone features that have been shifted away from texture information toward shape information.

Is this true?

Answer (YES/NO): NO